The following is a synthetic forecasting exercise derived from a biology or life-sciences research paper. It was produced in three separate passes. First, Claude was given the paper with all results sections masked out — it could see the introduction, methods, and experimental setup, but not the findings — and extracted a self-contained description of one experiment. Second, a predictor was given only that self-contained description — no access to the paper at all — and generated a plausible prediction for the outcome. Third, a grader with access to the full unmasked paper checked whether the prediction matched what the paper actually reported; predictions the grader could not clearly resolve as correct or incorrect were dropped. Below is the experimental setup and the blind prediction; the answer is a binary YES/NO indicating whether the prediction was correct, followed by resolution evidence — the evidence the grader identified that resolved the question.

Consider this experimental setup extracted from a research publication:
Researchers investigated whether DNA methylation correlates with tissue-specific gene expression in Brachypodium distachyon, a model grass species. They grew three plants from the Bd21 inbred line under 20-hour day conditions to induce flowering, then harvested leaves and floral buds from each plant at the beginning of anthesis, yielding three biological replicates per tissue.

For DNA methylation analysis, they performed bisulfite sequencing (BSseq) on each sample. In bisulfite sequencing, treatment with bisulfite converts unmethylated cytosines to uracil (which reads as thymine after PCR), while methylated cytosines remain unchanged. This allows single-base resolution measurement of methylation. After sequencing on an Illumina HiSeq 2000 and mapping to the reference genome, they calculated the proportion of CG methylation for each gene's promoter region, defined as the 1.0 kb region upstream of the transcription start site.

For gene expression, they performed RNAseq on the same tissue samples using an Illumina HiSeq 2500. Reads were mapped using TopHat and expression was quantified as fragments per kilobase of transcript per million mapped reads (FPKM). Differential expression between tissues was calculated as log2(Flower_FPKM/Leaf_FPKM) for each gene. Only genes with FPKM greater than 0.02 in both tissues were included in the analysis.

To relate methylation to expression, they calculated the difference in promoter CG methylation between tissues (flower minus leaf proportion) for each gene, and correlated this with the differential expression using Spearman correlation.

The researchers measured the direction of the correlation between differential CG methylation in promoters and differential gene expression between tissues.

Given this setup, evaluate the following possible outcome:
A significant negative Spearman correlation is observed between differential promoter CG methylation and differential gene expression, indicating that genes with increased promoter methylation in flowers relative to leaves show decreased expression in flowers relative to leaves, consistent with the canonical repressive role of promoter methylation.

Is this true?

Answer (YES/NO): YES